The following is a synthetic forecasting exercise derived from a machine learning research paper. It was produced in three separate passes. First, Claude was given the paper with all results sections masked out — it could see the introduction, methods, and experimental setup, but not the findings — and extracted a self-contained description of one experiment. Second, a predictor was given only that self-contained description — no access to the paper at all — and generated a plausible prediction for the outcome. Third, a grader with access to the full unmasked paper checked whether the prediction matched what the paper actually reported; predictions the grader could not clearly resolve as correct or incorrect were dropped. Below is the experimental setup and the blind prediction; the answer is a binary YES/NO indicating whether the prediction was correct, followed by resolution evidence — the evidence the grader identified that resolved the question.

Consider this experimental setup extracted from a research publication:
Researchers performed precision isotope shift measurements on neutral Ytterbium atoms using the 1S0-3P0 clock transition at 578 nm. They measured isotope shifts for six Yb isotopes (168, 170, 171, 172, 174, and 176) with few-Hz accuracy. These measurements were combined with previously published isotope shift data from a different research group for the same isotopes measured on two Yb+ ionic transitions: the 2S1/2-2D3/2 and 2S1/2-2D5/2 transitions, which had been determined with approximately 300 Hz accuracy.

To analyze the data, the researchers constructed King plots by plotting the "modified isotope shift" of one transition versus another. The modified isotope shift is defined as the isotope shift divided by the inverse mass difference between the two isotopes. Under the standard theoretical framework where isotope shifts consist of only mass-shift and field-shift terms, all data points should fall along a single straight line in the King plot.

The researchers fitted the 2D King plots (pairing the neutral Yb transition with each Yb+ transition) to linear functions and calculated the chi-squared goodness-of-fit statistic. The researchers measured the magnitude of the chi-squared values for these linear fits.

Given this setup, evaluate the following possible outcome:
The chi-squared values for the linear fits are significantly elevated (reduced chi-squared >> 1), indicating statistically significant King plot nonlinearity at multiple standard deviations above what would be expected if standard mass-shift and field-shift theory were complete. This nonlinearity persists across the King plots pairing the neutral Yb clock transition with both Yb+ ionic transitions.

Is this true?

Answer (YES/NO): YES